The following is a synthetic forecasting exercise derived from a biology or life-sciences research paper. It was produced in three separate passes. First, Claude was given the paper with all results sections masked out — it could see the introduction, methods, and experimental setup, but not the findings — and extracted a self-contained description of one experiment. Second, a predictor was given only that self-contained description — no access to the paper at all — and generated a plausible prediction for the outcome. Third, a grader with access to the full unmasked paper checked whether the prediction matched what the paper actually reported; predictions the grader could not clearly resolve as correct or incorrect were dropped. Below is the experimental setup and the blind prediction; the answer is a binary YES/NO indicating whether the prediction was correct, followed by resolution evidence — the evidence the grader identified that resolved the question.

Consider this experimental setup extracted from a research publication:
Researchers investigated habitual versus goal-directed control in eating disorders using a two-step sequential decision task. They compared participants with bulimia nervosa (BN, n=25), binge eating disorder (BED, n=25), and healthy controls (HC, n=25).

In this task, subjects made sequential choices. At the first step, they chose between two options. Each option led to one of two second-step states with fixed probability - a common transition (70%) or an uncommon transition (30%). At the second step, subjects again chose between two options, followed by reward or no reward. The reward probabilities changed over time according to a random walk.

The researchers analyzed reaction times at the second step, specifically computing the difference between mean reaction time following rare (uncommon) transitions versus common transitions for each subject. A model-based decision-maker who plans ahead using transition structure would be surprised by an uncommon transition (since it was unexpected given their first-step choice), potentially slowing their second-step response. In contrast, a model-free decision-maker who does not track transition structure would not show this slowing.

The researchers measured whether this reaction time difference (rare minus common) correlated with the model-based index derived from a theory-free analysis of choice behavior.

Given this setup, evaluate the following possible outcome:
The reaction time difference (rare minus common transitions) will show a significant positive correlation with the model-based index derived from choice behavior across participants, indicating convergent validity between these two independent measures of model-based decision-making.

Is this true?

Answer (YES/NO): YES